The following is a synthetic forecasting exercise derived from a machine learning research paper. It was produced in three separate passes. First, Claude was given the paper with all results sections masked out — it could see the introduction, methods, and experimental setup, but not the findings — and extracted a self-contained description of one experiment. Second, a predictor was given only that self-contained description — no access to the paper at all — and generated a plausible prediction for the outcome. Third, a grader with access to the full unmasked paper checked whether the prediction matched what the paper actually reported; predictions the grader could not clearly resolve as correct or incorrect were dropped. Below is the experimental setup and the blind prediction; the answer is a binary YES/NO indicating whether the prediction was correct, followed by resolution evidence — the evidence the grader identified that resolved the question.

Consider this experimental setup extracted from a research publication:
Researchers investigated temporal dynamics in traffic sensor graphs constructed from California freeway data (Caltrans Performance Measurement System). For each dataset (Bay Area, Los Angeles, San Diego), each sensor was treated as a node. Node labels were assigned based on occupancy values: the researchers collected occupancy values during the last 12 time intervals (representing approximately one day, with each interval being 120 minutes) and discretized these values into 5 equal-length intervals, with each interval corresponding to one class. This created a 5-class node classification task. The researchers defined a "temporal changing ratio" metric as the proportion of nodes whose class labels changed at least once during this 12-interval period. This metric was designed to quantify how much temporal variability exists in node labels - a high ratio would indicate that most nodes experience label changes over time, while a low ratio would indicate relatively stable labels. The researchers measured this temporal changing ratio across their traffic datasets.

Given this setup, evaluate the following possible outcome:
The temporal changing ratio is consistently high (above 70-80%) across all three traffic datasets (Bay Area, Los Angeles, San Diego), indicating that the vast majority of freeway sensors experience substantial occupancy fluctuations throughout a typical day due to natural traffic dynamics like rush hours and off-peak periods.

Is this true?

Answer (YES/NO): YES